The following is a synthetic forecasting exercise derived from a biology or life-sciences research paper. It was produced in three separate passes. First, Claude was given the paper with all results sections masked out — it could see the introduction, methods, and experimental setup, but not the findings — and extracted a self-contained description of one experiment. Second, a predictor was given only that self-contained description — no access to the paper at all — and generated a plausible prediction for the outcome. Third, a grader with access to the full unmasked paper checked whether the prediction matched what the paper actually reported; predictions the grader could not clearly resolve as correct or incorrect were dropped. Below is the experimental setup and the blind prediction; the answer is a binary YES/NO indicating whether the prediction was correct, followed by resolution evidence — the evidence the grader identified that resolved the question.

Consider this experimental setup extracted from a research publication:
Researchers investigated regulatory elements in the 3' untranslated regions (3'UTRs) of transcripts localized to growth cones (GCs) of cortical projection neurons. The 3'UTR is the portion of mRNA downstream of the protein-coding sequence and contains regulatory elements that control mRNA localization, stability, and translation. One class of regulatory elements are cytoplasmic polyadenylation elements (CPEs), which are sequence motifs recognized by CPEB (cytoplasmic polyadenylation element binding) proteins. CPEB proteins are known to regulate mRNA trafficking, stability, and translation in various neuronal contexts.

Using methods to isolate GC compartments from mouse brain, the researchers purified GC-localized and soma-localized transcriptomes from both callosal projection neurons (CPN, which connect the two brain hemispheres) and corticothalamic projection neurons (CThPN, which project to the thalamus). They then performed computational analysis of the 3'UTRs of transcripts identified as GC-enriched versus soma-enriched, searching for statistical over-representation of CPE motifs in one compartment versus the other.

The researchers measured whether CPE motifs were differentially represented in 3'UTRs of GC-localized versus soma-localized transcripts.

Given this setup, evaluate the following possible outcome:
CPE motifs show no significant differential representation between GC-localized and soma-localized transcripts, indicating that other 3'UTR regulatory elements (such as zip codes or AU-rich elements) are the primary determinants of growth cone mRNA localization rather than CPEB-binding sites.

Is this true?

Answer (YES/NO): NO